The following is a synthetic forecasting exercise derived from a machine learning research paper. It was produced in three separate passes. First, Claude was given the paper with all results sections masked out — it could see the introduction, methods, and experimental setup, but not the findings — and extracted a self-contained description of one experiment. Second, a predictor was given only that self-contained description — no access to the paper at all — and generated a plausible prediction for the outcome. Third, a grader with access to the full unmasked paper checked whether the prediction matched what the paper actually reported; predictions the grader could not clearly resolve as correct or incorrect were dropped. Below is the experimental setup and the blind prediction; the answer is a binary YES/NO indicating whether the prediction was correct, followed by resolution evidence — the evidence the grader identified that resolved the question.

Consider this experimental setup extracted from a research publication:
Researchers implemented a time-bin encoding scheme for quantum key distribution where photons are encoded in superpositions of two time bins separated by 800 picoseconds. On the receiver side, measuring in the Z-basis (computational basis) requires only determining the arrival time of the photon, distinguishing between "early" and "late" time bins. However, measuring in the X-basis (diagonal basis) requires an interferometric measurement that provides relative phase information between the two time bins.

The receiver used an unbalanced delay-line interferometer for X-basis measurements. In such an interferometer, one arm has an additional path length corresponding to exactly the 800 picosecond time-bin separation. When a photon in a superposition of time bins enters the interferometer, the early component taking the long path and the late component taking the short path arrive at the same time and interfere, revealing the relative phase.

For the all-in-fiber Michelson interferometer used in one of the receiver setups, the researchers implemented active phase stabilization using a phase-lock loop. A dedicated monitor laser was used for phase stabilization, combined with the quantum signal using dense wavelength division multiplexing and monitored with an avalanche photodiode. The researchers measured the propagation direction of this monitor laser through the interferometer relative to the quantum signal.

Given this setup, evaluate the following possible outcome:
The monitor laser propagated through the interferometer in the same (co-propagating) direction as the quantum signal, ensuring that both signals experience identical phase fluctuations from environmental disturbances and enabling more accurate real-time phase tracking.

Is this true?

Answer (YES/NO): YES